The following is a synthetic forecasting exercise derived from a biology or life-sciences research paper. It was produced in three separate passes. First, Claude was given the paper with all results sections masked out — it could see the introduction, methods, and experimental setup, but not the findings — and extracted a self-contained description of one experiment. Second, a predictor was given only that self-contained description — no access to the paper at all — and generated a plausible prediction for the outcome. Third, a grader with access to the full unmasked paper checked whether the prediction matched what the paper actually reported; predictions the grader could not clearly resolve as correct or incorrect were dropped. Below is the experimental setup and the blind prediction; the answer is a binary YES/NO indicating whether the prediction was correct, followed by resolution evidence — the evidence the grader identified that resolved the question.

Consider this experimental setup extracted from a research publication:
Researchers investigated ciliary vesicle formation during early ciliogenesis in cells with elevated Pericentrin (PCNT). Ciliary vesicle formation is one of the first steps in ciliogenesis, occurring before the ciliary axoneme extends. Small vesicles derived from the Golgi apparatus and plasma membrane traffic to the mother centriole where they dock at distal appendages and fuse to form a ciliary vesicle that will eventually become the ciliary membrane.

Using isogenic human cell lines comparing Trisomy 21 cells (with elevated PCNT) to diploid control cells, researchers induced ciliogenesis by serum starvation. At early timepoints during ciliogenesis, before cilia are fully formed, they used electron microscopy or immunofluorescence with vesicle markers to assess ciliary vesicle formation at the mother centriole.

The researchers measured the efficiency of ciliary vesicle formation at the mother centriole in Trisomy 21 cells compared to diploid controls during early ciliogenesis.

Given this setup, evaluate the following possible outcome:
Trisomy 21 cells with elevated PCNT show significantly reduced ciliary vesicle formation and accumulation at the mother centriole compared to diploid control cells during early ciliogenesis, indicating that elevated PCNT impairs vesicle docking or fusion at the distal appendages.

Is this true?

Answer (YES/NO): NO